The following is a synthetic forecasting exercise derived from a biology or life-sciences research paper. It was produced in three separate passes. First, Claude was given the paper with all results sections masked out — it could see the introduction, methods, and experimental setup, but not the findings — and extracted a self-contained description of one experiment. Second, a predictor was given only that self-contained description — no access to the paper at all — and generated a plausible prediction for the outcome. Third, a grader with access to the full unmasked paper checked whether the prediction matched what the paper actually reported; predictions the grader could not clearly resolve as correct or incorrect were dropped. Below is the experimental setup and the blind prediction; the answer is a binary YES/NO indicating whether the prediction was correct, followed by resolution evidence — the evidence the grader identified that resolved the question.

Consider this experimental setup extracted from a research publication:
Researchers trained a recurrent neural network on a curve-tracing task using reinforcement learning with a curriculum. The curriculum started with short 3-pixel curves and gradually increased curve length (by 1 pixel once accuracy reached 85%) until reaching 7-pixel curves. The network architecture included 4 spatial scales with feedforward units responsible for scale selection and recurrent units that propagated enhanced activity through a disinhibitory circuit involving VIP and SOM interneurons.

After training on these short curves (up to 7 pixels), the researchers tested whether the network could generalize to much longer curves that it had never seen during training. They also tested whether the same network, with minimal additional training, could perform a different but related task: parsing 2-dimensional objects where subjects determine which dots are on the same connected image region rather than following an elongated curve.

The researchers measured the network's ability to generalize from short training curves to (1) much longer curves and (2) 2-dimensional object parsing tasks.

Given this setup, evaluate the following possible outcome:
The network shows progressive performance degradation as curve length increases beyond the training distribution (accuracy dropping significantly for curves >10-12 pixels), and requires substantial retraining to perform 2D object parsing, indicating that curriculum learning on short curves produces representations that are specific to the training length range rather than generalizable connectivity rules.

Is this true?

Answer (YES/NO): NO